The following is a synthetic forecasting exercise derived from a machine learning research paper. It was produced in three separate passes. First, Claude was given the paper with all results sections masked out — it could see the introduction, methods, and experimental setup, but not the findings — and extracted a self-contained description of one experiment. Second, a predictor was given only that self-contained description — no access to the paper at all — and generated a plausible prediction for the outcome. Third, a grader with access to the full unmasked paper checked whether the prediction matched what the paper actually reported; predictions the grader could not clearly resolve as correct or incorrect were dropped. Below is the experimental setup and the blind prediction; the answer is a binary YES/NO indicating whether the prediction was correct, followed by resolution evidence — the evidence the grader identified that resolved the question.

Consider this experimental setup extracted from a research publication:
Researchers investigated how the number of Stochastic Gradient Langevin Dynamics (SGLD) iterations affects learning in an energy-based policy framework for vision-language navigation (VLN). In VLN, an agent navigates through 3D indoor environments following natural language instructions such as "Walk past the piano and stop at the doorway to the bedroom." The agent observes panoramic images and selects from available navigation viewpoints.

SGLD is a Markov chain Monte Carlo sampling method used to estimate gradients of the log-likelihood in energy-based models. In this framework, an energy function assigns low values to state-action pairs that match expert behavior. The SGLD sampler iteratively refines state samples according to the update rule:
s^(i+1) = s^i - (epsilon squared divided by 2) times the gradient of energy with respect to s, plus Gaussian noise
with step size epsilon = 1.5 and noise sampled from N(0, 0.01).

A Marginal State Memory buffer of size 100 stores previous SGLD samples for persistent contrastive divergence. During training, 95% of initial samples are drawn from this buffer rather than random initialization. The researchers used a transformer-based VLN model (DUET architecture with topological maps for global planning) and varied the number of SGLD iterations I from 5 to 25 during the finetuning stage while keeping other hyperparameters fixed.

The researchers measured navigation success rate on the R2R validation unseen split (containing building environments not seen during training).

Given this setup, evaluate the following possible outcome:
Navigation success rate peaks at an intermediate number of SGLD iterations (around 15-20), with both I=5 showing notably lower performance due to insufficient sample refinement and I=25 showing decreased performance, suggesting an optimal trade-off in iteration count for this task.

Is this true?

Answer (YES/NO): NO